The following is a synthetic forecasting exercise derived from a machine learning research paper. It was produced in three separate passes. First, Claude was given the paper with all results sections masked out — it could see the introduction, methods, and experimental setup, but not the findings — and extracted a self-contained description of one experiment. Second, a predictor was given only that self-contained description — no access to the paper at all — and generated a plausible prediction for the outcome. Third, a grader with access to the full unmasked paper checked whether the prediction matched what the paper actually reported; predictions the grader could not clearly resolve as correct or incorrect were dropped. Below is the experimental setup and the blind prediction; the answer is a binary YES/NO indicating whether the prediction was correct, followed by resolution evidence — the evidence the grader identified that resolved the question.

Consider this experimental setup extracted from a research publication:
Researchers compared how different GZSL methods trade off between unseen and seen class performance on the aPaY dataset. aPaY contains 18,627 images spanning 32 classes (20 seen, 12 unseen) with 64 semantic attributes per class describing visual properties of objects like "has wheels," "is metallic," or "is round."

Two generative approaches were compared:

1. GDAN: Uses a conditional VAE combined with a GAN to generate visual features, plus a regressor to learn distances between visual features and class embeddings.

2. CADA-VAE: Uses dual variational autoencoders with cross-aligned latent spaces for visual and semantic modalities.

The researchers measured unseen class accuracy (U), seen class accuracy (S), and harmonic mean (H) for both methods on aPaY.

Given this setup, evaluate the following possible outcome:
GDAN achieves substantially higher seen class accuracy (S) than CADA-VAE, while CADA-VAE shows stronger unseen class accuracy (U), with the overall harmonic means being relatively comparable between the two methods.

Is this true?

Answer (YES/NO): YES